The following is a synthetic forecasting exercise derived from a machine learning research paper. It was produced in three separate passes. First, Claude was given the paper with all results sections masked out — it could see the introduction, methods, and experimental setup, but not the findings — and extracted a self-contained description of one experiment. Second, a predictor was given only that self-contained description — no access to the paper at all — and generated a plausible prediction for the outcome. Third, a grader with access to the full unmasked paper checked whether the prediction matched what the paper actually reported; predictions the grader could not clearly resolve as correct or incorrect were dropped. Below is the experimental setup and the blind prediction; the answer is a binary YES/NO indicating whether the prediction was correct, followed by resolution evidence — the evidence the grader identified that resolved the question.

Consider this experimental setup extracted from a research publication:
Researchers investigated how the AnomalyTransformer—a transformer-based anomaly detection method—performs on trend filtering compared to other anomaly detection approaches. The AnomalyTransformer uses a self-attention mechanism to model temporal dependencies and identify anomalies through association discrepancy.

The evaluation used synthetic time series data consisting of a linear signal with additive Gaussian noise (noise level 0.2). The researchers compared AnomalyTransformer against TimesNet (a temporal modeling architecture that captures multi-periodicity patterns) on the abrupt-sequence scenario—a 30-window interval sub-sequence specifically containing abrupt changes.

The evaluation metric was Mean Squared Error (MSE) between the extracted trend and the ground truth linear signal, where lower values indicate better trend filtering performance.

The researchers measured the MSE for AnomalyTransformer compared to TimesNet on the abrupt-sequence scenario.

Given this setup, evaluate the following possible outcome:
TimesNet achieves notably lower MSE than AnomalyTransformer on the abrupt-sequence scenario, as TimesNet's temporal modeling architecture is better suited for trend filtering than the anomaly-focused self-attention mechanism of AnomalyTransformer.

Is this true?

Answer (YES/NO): YES